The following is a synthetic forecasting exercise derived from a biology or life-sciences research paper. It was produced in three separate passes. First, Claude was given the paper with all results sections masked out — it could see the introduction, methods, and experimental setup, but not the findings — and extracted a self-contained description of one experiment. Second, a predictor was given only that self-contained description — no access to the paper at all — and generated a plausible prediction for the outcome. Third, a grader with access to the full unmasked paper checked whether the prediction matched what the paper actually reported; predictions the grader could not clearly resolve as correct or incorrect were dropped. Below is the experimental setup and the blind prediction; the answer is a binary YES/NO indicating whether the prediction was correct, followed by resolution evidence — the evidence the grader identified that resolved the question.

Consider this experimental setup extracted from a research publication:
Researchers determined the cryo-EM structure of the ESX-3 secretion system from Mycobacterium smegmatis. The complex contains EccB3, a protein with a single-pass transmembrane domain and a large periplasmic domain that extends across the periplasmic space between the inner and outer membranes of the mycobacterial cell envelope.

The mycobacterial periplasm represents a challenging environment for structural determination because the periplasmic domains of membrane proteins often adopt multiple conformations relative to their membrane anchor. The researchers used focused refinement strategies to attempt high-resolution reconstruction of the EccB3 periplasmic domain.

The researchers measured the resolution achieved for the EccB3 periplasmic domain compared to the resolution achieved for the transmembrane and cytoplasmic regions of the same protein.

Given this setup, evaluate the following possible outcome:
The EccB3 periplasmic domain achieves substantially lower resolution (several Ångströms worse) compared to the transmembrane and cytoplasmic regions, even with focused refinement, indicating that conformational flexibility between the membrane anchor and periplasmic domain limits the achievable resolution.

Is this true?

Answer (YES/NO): YES